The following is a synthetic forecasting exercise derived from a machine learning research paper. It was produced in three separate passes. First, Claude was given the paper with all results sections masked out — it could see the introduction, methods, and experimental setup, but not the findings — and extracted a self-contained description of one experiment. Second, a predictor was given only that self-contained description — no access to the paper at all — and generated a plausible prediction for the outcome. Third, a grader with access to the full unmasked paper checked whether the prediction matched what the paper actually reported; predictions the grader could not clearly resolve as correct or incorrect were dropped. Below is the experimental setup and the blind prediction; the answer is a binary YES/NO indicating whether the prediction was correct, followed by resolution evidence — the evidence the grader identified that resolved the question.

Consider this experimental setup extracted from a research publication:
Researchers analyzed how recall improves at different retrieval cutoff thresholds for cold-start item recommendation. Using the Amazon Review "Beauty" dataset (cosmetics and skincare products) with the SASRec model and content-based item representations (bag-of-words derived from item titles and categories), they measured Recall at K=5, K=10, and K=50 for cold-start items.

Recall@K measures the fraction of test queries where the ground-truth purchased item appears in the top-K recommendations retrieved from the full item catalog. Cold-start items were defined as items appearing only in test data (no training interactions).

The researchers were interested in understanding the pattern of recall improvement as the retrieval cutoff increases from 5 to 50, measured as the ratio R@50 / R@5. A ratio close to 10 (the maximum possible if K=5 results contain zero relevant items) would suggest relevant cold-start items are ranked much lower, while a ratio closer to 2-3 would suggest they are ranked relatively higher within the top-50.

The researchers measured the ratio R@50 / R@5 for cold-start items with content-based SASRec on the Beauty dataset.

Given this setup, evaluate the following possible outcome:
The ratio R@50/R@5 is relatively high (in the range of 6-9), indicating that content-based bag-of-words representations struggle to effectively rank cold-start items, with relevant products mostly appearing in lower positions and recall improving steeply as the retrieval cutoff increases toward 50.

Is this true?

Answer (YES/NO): YES